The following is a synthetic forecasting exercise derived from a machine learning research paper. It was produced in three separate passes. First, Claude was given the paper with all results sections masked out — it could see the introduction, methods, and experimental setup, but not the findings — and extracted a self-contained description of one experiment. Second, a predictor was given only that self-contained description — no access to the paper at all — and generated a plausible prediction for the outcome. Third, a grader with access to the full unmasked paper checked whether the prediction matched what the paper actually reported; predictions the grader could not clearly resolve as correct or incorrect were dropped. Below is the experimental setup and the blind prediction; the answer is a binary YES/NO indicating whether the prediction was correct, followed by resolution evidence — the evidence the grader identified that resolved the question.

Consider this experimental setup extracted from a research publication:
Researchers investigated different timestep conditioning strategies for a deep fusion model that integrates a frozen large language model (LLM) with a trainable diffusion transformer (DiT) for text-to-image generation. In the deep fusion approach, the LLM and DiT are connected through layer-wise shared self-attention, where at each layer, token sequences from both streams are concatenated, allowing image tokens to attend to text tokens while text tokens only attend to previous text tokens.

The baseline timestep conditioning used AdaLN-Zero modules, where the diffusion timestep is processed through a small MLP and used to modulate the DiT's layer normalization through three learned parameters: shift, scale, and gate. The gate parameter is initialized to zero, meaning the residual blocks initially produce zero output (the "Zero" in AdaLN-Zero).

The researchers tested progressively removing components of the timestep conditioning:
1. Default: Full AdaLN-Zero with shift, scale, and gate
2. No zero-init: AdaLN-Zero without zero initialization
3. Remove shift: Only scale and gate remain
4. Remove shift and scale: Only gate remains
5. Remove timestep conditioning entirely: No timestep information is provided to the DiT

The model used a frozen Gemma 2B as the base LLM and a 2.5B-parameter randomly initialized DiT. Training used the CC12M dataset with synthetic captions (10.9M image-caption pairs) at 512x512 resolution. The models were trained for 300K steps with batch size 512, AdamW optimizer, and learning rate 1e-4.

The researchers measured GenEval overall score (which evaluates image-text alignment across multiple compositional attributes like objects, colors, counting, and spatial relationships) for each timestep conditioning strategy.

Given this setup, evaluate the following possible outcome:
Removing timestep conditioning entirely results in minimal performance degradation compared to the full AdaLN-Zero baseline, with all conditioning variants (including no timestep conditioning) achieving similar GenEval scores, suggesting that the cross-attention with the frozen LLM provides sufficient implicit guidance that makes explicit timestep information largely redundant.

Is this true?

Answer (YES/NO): NO